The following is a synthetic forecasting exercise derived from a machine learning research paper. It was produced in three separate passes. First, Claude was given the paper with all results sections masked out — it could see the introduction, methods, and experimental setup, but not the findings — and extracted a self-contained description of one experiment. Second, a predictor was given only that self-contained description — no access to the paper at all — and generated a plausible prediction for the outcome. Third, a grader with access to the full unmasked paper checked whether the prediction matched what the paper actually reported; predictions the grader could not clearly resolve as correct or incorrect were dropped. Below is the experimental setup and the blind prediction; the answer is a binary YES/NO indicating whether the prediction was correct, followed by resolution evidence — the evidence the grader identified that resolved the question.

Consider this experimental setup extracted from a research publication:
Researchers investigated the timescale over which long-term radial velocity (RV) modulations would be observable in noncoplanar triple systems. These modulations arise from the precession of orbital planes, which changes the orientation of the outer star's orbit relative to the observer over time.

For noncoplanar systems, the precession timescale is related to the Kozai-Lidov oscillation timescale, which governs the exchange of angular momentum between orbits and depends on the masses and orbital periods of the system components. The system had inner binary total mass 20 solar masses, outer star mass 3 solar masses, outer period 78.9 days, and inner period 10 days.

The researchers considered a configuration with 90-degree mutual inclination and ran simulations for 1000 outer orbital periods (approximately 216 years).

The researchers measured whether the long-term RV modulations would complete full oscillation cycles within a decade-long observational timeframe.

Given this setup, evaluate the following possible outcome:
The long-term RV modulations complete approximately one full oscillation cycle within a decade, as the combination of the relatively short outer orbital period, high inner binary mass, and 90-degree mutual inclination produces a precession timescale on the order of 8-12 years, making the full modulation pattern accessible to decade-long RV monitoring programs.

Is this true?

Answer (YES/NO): NO